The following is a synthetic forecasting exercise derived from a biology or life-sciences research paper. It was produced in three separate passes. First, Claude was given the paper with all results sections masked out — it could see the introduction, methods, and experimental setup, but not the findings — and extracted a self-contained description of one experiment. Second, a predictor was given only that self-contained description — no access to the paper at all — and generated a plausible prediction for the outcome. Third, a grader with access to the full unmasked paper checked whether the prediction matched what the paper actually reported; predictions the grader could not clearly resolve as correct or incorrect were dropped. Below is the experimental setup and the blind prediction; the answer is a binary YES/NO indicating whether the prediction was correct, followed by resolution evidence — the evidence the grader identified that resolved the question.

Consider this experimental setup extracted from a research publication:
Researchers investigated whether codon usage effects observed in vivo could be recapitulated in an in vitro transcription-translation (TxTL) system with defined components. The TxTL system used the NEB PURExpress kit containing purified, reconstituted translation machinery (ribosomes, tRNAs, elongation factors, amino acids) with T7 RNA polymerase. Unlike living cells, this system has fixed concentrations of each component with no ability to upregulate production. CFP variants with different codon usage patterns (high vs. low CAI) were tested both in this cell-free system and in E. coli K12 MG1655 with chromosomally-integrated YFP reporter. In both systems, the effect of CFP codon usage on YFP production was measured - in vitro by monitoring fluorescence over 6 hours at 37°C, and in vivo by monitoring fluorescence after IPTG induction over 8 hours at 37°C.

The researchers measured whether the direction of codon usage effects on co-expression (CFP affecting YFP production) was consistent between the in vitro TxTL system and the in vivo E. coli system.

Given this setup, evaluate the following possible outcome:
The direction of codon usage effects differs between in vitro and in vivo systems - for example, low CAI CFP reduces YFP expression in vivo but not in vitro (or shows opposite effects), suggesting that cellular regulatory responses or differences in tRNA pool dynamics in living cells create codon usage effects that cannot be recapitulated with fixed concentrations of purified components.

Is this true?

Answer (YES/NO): NO